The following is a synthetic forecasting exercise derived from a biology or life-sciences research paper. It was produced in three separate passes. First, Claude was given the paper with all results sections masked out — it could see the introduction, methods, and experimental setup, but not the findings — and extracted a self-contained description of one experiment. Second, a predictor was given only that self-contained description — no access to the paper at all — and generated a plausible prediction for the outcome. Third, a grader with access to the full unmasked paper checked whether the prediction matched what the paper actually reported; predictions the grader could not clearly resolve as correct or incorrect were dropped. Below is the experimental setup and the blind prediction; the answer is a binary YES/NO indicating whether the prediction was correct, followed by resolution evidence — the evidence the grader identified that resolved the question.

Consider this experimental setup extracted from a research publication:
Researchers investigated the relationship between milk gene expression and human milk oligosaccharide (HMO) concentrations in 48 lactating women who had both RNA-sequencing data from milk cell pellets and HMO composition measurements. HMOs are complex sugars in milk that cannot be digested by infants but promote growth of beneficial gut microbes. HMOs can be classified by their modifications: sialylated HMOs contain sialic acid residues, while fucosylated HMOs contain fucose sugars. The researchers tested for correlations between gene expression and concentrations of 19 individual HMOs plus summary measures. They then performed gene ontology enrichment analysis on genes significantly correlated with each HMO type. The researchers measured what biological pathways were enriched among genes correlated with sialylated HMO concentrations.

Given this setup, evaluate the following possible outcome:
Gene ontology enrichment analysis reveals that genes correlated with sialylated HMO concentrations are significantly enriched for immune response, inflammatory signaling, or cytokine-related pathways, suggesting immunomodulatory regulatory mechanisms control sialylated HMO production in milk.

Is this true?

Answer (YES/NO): YES